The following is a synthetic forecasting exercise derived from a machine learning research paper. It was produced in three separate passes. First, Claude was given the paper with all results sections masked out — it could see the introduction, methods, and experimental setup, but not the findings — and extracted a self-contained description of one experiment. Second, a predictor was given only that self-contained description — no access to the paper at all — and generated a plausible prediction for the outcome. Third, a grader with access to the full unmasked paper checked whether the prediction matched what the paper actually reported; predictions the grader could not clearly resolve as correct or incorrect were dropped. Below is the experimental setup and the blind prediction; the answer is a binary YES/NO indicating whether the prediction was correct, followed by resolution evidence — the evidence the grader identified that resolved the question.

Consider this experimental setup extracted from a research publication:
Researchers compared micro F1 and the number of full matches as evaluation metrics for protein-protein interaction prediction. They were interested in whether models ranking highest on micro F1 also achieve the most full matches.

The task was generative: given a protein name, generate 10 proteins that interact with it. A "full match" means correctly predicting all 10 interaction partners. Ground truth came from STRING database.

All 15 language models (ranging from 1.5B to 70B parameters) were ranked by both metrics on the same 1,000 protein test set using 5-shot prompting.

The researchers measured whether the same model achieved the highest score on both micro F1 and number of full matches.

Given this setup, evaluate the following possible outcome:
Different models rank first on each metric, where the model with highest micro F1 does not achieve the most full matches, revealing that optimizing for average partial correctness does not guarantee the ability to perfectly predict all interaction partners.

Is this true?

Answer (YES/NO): NO